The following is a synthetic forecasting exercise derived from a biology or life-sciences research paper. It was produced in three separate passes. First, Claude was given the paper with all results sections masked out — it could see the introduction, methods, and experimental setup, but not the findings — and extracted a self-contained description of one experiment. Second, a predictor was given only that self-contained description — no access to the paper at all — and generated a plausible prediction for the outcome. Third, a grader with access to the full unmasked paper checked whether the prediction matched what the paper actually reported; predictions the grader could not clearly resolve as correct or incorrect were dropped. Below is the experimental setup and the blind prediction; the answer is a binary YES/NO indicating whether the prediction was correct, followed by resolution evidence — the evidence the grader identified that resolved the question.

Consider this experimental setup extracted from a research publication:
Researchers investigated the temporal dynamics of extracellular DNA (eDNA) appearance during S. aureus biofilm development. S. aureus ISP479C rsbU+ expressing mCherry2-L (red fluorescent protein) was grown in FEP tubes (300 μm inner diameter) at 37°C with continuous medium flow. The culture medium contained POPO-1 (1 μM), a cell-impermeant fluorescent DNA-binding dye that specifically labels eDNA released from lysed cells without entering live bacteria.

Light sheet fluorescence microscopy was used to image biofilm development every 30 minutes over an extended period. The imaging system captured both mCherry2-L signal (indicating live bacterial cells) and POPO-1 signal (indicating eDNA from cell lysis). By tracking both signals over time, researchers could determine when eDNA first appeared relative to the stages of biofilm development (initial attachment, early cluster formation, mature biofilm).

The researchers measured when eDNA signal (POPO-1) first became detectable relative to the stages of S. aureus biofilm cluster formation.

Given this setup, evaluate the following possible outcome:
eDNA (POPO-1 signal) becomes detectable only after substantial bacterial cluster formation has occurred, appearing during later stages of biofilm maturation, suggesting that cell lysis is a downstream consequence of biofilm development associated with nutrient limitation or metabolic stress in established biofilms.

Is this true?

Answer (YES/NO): NO